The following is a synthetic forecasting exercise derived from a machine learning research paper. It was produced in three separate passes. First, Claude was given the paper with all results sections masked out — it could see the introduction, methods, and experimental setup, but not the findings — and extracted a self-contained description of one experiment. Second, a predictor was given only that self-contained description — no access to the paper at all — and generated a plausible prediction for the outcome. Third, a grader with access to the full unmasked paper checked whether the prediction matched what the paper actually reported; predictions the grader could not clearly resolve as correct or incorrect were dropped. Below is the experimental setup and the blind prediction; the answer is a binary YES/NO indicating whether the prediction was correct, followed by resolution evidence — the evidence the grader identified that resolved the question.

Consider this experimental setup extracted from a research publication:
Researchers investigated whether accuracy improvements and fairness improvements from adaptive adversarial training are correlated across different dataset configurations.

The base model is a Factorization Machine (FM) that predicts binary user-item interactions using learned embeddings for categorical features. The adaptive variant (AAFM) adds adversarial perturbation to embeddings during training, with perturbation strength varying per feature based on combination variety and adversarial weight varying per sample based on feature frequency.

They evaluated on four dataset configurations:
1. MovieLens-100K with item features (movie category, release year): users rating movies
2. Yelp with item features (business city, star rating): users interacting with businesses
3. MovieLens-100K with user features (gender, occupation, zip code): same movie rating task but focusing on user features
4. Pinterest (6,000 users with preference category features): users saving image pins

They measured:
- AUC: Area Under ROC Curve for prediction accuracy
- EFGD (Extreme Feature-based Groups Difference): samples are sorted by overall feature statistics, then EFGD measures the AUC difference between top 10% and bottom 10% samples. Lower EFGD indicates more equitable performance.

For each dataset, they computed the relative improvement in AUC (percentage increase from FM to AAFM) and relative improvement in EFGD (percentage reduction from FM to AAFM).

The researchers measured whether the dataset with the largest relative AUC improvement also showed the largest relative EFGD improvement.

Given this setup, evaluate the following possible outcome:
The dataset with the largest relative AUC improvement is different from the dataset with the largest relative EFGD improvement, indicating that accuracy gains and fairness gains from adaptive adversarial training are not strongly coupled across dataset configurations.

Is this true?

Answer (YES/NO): YES